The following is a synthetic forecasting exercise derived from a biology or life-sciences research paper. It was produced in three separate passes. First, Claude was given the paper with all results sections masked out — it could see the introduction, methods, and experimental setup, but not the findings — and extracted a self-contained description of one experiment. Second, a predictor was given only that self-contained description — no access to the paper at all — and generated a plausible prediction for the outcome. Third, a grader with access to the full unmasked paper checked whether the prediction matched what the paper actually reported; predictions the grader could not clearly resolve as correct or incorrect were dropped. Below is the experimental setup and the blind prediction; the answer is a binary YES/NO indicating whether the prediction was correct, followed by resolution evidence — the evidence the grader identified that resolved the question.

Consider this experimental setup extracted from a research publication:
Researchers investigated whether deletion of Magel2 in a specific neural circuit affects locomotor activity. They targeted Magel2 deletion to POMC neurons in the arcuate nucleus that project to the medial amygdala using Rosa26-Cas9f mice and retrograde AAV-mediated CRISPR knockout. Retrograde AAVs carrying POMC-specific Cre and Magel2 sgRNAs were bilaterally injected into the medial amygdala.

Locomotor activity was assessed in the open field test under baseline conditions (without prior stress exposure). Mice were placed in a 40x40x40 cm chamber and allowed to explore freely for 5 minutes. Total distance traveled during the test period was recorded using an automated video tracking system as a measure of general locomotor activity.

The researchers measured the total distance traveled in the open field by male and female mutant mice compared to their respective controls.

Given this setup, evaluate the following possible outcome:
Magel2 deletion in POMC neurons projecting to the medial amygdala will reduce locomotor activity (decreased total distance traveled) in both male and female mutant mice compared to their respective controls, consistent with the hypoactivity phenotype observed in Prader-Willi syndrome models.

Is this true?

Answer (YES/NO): NO